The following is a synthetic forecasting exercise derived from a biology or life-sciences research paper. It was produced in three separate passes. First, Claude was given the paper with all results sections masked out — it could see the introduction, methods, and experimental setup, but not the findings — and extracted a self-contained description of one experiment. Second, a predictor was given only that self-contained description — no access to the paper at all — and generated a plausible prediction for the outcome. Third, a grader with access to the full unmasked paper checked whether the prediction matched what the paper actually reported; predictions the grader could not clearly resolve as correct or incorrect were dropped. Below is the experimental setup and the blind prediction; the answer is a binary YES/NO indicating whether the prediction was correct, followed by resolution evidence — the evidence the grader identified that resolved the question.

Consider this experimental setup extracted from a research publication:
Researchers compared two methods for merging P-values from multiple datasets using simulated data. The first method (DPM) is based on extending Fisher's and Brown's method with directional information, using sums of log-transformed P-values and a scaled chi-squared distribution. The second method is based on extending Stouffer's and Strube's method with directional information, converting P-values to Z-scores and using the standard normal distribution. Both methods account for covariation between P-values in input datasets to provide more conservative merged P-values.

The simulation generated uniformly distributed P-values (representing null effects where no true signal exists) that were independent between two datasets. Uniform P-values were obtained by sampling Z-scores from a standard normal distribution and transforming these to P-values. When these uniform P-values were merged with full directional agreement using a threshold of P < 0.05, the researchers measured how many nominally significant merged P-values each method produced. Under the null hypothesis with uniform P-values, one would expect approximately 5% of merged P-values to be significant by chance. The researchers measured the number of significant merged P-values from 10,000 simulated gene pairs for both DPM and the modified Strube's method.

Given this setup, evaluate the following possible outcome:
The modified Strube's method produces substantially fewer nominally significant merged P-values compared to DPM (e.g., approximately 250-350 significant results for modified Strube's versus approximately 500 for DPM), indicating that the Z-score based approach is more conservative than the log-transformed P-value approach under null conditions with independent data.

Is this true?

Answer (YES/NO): NO